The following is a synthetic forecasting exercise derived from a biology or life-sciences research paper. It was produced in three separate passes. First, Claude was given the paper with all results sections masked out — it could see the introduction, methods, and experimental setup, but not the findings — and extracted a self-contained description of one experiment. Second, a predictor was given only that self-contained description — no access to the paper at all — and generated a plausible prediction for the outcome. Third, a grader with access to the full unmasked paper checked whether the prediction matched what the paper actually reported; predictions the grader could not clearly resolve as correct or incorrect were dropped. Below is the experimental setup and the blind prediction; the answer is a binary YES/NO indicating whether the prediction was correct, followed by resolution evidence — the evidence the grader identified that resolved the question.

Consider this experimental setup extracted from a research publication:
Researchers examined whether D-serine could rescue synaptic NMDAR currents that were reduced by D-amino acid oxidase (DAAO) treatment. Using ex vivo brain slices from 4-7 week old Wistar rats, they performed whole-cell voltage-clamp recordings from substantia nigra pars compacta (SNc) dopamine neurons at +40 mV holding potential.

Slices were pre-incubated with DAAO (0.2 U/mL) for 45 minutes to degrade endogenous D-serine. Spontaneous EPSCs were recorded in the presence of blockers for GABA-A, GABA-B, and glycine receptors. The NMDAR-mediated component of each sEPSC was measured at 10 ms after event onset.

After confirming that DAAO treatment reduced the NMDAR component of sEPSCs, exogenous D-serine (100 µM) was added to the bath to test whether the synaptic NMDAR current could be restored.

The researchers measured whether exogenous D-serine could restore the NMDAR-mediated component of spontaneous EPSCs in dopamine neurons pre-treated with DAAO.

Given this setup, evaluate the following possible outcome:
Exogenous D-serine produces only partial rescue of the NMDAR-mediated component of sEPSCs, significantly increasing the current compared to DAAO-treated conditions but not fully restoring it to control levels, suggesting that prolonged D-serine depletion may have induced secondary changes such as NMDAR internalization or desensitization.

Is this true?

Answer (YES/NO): NO